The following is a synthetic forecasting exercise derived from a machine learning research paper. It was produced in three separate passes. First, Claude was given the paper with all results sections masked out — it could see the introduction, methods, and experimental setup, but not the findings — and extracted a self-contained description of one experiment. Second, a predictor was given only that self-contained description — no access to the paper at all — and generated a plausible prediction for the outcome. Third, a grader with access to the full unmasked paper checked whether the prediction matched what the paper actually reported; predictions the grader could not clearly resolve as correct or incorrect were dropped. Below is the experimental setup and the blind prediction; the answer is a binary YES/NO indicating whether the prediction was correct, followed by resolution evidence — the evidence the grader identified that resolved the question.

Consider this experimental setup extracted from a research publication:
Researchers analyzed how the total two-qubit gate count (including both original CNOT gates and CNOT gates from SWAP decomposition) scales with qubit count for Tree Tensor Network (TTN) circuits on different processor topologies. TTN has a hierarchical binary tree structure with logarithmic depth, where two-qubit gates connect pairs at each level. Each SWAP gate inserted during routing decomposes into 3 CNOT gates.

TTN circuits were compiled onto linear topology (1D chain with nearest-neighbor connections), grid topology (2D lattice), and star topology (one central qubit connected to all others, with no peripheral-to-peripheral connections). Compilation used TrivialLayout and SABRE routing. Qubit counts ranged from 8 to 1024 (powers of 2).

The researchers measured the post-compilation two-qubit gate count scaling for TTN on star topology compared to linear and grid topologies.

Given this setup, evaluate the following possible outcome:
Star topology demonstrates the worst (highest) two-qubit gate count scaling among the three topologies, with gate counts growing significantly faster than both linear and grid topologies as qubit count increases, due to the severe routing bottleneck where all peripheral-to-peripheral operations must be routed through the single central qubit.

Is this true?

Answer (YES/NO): NO